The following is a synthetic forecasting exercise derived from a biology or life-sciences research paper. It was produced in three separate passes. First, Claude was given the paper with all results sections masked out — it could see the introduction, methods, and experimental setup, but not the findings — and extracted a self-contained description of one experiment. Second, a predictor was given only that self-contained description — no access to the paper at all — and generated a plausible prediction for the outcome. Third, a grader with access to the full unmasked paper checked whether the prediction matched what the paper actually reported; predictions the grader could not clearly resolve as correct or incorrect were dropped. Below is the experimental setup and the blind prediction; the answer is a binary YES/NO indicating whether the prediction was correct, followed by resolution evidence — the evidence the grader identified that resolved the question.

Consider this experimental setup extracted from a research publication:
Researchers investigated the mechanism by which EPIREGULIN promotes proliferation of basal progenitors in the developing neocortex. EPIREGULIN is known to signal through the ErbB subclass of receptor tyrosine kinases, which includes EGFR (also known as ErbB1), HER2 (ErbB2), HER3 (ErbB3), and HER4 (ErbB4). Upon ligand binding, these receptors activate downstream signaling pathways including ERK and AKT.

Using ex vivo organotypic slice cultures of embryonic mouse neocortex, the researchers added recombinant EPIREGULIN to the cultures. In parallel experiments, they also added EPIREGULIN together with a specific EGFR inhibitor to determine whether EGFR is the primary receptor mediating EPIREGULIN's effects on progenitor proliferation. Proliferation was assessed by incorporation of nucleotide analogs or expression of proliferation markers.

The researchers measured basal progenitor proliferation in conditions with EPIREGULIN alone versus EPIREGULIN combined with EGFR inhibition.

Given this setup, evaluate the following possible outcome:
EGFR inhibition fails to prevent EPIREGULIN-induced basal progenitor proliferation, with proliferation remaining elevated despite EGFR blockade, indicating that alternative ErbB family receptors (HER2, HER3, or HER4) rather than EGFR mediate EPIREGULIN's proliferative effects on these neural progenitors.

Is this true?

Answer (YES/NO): NO